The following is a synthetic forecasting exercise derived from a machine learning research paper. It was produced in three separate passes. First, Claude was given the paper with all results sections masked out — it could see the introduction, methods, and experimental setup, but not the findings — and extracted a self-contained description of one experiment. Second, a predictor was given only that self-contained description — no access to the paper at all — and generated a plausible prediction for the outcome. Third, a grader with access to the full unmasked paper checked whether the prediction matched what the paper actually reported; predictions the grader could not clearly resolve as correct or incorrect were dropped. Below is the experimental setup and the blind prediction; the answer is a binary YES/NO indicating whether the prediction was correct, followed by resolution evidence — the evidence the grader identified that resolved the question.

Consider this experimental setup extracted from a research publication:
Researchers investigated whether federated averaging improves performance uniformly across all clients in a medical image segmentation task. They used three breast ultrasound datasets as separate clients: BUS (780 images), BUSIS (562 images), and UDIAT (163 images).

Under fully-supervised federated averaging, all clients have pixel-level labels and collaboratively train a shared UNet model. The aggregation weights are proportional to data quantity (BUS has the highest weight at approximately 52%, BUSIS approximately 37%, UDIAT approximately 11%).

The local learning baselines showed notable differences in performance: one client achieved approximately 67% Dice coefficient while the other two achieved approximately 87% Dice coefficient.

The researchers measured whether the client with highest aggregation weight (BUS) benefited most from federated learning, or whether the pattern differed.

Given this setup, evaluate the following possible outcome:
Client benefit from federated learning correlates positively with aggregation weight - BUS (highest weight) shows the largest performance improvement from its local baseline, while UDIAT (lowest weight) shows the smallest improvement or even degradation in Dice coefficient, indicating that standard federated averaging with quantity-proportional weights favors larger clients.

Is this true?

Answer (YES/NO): YES